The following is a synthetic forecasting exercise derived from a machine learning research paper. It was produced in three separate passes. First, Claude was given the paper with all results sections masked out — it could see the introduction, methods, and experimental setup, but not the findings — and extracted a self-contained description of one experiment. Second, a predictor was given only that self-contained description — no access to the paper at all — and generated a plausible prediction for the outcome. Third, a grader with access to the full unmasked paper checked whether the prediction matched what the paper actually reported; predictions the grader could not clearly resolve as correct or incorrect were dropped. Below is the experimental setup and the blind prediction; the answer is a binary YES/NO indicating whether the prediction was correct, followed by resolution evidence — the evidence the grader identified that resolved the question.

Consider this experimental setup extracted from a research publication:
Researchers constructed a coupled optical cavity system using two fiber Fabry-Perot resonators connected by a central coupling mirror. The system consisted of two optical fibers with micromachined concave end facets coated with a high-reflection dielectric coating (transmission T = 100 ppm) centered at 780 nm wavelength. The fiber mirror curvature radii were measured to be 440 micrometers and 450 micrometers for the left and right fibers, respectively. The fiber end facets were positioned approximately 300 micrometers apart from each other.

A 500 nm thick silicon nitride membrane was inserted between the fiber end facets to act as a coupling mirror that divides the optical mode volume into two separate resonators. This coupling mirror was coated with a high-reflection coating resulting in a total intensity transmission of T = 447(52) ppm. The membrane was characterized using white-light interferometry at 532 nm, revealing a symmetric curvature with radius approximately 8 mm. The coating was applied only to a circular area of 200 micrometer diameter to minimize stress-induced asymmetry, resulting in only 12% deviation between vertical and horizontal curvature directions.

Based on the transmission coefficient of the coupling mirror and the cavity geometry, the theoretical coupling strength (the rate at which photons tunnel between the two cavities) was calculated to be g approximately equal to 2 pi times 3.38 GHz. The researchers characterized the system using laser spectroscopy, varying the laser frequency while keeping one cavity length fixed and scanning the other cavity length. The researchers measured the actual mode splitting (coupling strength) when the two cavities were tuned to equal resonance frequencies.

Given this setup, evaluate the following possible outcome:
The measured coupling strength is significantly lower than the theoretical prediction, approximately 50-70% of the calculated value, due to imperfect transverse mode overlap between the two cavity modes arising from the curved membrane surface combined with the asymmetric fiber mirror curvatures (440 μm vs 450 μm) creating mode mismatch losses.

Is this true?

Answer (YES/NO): NO